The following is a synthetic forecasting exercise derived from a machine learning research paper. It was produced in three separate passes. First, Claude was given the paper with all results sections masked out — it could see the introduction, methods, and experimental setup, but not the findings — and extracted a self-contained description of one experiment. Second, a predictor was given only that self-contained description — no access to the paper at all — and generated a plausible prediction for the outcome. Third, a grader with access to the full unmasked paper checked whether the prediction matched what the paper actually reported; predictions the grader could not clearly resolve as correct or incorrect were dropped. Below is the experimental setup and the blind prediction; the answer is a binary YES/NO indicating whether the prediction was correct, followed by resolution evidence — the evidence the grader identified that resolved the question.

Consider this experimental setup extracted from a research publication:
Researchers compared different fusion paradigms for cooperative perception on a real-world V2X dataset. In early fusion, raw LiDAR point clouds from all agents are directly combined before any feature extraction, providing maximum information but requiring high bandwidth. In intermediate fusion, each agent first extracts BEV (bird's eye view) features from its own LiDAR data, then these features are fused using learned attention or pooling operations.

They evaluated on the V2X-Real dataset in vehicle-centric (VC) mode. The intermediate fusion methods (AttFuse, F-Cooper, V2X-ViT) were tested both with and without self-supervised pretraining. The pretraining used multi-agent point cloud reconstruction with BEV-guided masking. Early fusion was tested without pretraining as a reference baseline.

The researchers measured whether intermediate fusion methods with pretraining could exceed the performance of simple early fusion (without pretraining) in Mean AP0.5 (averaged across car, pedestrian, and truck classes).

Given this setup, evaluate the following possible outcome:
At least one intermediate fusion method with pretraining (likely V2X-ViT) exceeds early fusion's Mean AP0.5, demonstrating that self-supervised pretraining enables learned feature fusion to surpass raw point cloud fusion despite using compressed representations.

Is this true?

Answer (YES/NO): YES